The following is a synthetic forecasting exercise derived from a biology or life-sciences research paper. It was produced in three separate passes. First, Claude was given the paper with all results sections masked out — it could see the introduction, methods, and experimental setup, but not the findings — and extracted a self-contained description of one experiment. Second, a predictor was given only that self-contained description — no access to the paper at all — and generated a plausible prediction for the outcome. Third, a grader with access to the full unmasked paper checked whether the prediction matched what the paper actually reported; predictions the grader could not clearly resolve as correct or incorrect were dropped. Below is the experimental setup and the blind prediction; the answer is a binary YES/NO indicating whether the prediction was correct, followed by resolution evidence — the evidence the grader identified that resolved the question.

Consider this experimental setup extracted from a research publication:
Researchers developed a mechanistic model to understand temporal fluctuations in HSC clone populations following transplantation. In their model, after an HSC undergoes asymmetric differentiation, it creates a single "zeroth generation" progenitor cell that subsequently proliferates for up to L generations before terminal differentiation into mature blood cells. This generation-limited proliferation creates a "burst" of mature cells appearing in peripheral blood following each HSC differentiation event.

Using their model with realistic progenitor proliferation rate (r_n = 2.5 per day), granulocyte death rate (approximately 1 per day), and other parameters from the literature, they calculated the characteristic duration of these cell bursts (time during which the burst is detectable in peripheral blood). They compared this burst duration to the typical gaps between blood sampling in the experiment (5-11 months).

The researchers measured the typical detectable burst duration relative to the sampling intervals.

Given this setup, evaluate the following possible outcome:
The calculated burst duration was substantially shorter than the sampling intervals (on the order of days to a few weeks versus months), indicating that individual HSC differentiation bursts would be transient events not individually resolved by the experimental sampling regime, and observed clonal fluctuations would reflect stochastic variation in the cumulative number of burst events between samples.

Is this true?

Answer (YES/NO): NO